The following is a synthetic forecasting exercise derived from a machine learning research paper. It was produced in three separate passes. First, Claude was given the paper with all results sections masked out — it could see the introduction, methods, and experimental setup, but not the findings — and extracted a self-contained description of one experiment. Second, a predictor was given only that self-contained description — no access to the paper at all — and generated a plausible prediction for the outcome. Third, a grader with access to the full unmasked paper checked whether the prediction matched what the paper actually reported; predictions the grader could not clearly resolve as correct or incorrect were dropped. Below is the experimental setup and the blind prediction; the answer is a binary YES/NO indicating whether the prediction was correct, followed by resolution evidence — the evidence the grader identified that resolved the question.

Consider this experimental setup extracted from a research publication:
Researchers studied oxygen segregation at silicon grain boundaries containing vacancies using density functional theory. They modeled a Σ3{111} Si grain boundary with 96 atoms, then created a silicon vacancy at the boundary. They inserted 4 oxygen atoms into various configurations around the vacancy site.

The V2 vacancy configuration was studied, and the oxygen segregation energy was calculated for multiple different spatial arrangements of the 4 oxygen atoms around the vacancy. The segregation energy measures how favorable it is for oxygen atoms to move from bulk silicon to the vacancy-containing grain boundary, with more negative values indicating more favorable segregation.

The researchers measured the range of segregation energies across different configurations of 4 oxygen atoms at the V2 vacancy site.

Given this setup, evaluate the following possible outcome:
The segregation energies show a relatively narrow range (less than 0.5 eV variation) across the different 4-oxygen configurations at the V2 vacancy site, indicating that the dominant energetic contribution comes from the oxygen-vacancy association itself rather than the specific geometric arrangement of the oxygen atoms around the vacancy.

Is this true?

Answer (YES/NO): NO